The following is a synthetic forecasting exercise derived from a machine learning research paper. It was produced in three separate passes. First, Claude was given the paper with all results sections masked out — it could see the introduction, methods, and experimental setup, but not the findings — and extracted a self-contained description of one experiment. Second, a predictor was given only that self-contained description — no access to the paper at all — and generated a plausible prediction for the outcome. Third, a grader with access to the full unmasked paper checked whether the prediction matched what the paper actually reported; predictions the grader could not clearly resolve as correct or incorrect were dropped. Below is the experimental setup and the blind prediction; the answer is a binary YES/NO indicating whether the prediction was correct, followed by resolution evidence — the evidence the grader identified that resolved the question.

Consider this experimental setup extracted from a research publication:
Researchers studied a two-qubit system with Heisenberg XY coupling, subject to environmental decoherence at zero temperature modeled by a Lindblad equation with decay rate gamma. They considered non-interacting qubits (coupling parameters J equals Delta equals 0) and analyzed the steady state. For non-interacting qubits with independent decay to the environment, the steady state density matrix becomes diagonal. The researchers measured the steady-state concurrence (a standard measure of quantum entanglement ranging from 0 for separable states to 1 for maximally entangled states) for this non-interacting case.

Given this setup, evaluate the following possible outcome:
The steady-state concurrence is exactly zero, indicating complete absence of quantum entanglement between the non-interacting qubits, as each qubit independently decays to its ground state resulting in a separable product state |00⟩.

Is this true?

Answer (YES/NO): NO